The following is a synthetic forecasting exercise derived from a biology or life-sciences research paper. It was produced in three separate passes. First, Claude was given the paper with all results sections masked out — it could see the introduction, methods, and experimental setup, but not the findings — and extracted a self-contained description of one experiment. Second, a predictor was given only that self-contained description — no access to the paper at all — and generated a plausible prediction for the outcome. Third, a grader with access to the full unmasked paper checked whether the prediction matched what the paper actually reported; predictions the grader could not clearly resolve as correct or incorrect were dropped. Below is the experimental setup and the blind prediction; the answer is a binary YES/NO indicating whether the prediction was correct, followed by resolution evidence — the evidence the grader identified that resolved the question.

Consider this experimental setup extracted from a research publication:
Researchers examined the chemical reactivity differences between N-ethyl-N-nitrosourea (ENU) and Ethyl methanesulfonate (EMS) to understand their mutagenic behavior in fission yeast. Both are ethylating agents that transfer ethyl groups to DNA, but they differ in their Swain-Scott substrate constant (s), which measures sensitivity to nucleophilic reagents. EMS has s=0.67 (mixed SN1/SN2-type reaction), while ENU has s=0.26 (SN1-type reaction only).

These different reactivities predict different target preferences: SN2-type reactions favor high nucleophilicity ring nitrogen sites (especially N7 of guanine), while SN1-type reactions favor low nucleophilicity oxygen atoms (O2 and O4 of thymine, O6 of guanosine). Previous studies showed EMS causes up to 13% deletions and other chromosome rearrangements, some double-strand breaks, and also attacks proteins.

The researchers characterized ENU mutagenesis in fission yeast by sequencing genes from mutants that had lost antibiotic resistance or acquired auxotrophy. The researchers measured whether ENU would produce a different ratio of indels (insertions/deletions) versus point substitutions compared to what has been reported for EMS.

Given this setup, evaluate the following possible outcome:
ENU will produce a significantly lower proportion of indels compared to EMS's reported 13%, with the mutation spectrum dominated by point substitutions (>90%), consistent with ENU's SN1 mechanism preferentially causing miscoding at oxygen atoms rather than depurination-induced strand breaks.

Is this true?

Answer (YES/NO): YES